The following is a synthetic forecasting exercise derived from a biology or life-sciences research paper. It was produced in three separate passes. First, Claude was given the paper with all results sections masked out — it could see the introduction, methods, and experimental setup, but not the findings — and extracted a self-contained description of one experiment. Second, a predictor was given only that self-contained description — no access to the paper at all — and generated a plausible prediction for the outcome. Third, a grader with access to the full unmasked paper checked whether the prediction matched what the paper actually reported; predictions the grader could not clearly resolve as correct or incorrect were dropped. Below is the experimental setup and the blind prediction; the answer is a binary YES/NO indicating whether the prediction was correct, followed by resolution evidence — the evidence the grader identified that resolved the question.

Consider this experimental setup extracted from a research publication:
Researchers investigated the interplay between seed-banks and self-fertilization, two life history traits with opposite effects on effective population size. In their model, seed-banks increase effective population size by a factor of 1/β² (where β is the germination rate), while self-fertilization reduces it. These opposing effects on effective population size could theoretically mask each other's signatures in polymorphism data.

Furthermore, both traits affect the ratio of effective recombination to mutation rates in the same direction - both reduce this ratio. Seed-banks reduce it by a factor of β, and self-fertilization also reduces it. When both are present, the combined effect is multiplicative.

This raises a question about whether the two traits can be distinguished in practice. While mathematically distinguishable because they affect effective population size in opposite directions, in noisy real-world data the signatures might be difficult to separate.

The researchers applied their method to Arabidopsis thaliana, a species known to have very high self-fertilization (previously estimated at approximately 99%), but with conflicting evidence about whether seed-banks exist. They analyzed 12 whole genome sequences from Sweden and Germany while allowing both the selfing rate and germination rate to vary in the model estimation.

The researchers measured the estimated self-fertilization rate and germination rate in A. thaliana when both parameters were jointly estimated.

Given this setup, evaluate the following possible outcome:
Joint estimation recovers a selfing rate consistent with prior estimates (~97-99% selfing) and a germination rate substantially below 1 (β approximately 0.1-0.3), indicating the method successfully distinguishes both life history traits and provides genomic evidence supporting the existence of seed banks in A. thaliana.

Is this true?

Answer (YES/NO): NO